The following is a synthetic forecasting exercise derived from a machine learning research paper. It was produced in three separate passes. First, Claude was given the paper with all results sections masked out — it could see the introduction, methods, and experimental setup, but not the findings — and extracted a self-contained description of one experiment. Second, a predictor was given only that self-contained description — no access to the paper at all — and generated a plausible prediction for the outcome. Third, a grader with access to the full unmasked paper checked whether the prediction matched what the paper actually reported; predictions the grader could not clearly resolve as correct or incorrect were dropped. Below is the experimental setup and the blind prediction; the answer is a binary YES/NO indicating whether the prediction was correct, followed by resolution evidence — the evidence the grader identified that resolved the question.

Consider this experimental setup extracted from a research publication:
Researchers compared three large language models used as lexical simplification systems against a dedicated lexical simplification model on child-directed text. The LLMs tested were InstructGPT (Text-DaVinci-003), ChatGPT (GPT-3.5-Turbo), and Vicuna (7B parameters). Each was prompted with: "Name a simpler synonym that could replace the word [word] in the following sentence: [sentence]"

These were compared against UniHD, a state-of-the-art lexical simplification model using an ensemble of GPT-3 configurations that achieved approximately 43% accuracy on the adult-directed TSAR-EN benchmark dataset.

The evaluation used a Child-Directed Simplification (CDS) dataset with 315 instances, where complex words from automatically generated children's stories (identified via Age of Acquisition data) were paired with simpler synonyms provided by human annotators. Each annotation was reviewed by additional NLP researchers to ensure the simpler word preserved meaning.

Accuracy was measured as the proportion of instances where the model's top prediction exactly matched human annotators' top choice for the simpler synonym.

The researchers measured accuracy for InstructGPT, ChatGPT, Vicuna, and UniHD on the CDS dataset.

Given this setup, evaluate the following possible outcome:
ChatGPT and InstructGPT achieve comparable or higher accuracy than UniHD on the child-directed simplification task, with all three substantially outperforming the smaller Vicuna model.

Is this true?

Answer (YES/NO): NO